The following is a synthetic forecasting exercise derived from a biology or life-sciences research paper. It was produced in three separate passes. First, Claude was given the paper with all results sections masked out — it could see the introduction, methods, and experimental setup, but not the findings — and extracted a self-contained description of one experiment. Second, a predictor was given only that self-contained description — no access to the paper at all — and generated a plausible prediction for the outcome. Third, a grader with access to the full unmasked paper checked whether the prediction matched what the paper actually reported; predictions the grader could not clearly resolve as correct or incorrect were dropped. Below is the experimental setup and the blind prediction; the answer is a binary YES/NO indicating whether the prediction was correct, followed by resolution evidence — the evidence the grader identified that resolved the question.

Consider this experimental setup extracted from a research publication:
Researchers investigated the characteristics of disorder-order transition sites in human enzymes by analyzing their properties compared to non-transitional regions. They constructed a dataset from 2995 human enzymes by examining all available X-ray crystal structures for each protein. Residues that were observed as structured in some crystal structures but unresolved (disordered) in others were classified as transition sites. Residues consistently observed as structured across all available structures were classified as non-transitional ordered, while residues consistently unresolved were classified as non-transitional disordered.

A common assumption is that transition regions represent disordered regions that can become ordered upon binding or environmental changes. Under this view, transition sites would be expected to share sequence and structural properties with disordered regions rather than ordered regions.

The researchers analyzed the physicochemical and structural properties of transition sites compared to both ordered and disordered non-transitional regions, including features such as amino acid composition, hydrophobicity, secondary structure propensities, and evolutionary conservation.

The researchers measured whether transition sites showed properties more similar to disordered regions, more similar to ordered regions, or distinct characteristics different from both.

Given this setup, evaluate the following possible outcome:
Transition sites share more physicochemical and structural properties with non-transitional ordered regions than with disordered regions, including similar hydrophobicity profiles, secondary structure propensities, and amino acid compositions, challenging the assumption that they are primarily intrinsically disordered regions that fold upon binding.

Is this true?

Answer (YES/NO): YES